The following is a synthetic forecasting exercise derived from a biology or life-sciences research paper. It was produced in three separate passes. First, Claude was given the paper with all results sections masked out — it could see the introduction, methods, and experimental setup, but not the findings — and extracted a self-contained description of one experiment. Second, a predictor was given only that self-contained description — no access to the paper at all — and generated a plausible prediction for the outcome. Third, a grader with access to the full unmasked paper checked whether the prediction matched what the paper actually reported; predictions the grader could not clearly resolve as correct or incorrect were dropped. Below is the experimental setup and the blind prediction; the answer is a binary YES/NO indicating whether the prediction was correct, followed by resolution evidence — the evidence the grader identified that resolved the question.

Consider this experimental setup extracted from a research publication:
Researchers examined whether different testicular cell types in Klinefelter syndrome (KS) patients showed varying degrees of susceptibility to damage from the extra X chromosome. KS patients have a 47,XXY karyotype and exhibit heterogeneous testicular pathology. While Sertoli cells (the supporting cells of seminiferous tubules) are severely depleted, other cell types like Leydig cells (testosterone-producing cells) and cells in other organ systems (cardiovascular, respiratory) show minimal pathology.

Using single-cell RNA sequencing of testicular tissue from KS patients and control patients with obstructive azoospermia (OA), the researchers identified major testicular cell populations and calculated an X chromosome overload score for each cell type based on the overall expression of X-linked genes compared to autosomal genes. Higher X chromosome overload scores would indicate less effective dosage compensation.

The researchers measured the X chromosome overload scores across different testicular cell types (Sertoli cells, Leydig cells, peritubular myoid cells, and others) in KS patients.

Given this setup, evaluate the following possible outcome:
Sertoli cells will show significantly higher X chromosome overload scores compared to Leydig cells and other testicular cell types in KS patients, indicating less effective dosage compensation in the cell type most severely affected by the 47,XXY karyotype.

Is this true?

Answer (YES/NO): YES